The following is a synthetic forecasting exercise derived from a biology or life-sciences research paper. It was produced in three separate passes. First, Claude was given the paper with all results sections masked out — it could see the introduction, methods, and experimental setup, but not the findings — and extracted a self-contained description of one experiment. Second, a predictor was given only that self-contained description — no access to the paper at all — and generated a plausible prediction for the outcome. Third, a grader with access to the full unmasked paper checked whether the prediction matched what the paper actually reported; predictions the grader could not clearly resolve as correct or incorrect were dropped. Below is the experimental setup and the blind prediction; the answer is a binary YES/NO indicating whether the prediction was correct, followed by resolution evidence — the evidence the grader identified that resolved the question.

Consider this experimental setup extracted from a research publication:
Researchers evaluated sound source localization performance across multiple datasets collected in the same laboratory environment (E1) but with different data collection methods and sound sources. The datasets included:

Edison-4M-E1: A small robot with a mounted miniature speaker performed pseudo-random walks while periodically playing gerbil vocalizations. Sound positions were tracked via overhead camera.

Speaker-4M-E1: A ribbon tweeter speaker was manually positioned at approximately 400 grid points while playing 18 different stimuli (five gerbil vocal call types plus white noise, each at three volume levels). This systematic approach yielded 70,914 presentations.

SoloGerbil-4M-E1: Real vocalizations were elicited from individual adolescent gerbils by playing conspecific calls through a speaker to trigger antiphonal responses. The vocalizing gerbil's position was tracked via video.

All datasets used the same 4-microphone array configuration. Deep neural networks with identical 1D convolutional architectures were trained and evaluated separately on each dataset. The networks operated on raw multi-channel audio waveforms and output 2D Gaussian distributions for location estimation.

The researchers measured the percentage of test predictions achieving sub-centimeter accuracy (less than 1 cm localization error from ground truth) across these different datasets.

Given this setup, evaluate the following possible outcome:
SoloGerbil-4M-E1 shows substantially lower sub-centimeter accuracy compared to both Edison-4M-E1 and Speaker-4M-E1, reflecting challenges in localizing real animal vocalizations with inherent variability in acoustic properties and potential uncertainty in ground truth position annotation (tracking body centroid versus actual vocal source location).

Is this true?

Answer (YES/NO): YES